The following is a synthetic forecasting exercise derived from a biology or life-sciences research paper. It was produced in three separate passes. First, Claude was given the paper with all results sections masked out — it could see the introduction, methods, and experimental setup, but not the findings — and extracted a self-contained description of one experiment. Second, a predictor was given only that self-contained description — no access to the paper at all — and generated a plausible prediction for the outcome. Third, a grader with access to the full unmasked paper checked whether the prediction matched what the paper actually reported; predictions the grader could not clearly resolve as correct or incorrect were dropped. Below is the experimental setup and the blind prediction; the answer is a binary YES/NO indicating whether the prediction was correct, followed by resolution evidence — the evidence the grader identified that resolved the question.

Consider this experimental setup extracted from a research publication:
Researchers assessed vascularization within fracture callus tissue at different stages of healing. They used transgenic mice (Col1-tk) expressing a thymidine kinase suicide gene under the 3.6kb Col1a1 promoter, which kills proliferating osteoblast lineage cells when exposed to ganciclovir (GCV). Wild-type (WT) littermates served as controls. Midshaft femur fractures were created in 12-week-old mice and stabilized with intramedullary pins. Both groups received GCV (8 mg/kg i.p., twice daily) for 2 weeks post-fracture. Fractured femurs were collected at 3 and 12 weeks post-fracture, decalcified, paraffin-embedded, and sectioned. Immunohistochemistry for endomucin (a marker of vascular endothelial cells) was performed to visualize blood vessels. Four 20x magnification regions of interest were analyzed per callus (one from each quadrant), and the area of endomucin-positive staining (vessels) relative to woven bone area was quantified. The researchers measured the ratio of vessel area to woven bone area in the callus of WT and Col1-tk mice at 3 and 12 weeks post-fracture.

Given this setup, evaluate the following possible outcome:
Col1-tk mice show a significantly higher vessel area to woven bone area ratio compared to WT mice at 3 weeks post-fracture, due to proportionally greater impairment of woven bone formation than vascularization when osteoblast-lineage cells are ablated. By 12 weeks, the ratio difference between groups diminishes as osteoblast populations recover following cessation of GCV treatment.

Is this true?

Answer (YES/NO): NO